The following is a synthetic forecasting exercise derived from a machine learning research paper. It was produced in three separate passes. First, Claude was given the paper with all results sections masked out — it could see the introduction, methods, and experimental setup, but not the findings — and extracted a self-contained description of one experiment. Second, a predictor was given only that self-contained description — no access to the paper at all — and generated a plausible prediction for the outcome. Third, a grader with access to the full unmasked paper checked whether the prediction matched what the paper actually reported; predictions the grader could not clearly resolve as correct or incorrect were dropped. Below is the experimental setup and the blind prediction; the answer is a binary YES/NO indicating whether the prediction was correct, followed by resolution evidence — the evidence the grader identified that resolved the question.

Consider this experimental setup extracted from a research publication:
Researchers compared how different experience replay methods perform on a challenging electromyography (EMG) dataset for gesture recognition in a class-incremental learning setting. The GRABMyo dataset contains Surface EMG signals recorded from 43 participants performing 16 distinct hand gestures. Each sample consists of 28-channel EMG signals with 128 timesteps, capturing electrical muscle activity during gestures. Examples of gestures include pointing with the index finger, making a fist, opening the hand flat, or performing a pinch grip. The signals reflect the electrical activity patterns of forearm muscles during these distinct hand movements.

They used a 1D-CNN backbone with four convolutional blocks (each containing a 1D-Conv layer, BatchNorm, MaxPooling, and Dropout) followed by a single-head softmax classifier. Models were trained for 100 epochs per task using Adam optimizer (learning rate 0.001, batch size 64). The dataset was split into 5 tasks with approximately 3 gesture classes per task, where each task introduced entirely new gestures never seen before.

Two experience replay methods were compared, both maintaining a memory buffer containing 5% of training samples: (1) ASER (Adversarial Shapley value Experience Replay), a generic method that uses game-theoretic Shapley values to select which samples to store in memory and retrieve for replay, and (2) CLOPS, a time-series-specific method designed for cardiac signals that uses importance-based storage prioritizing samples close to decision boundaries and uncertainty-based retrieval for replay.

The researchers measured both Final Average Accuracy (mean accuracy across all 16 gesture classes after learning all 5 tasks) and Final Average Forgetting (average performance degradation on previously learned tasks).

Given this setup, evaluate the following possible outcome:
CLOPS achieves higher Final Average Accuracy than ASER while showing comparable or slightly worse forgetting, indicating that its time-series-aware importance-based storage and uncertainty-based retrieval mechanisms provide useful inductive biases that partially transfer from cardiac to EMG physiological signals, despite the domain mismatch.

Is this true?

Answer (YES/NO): NO